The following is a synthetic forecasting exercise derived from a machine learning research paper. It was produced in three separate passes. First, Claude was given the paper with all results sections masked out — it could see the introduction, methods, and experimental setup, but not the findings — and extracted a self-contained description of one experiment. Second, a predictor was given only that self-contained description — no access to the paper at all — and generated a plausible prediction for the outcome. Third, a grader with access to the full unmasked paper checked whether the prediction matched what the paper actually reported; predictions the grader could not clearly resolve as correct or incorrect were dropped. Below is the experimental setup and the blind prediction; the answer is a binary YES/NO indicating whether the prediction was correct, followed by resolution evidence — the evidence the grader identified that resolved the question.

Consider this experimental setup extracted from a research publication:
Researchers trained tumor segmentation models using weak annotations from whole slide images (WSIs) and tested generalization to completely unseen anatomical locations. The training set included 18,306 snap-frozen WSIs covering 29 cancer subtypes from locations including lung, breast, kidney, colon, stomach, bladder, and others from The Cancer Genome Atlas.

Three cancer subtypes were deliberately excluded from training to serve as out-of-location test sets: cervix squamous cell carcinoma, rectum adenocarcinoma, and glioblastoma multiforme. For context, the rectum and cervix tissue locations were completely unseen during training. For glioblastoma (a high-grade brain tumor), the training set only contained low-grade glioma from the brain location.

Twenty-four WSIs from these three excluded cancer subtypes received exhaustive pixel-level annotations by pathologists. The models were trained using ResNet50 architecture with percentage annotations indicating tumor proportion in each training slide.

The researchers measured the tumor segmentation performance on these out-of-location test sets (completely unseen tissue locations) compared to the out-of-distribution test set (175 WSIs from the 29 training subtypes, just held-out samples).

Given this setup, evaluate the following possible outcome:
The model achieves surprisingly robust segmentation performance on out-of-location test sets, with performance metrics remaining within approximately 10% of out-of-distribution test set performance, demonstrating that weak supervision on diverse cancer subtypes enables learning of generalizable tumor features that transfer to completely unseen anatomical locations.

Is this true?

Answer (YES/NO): YES